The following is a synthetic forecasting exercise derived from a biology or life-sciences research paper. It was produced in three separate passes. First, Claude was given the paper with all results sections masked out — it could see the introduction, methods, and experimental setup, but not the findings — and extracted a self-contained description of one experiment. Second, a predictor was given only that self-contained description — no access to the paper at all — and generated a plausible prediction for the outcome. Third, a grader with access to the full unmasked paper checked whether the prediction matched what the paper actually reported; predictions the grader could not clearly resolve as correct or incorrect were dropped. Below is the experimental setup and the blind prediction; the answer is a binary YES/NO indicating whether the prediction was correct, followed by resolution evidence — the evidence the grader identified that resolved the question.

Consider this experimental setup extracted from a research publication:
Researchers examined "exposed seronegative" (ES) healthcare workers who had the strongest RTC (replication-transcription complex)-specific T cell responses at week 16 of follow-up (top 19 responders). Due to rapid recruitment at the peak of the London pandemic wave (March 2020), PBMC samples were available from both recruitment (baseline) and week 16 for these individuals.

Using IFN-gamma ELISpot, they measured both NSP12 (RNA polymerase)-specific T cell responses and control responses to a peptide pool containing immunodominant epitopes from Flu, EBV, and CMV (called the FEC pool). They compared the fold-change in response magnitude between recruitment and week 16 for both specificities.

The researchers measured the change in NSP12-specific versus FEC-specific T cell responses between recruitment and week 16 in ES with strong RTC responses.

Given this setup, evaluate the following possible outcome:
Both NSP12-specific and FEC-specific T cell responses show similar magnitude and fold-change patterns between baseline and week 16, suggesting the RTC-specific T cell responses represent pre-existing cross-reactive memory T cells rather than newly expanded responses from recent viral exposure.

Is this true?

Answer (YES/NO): NO